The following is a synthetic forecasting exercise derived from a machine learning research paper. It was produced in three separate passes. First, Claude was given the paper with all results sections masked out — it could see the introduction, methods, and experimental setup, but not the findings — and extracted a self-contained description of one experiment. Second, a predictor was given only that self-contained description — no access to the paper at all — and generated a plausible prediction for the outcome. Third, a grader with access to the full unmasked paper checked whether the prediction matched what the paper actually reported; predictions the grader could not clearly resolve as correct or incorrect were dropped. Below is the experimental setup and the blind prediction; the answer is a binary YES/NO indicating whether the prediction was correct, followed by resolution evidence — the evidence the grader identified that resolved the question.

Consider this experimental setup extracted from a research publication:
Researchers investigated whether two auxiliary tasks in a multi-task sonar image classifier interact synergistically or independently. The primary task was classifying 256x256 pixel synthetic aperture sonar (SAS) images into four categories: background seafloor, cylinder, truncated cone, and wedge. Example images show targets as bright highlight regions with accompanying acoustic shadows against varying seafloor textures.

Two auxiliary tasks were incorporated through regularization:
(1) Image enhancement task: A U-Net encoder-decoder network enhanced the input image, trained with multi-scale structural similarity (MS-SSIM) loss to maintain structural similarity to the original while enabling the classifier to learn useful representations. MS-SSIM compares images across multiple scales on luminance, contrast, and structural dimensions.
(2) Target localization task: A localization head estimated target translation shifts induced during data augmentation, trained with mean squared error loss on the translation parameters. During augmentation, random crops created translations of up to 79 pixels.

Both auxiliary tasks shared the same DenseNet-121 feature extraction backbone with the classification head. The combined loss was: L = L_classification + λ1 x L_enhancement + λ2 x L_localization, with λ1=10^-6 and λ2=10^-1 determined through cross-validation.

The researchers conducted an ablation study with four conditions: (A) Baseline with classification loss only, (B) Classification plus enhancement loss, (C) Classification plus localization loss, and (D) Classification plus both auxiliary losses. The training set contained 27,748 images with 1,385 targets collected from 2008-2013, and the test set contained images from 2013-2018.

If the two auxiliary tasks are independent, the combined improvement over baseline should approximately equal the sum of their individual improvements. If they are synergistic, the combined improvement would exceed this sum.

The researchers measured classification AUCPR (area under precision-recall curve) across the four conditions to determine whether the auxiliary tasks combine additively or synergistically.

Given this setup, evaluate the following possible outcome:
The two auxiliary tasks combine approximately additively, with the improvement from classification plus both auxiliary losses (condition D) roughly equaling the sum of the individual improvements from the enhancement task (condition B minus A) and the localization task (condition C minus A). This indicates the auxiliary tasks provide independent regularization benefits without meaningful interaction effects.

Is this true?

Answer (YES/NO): NO